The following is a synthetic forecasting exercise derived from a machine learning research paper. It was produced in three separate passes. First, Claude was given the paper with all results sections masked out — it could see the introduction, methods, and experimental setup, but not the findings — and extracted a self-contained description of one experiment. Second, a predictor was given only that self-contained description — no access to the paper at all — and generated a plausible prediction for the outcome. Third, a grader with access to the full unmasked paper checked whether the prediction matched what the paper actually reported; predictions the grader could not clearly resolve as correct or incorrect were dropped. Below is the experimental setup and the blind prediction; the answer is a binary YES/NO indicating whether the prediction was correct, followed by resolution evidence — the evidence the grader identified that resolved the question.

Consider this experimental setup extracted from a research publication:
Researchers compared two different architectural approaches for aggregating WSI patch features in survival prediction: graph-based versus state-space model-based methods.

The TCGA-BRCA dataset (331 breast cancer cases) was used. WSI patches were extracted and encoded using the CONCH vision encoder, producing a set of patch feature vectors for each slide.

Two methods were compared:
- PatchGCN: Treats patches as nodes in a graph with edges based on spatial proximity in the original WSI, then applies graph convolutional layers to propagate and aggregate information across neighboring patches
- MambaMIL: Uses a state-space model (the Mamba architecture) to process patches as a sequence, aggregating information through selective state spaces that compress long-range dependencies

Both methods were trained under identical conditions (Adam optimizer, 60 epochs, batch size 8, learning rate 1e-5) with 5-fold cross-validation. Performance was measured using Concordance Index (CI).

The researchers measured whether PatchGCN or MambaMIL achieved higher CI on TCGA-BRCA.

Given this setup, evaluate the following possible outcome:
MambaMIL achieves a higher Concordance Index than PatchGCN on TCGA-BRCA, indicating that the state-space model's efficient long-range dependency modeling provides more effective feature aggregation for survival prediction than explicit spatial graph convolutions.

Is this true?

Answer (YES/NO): NO